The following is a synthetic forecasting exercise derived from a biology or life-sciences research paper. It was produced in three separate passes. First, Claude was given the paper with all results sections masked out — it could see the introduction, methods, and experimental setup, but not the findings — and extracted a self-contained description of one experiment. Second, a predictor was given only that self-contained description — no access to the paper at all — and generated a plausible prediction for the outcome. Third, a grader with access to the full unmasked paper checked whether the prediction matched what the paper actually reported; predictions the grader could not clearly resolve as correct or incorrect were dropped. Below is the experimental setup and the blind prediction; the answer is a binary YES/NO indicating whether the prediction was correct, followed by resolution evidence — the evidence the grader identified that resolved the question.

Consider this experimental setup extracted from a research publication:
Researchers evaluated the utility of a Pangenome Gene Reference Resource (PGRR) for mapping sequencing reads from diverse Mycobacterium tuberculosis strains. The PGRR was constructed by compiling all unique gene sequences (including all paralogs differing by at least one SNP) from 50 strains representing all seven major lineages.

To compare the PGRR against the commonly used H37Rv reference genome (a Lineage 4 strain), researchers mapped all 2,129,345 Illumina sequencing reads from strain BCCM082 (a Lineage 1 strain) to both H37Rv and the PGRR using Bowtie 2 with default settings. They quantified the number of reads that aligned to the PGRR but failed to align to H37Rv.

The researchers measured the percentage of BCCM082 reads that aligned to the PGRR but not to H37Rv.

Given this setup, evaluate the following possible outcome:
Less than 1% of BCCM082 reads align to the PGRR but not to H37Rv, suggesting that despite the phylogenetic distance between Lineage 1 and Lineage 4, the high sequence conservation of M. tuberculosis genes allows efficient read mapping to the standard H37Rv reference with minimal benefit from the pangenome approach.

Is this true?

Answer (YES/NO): NO